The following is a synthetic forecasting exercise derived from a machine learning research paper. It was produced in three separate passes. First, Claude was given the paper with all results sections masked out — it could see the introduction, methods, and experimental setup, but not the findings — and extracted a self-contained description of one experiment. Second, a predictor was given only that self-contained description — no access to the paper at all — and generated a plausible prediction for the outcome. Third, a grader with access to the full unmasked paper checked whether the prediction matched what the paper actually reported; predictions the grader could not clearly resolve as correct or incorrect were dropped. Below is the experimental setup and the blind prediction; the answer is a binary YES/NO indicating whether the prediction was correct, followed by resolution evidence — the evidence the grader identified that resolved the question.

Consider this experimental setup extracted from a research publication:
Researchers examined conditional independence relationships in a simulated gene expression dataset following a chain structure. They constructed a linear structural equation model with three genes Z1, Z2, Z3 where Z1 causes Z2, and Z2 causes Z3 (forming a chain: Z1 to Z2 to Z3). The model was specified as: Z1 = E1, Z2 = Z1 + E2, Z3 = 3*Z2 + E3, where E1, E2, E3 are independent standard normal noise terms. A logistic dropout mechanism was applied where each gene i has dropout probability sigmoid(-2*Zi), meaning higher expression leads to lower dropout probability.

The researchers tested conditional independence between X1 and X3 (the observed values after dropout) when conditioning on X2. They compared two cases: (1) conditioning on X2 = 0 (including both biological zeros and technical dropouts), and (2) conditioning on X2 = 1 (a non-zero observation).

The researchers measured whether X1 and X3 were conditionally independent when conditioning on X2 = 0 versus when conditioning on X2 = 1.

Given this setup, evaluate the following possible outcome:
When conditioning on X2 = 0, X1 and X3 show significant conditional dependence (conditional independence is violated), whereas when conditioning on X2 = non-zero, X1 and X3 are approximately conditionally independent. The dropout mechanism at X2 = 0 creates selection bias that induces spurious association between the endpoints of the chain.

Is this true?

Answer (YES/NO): YES